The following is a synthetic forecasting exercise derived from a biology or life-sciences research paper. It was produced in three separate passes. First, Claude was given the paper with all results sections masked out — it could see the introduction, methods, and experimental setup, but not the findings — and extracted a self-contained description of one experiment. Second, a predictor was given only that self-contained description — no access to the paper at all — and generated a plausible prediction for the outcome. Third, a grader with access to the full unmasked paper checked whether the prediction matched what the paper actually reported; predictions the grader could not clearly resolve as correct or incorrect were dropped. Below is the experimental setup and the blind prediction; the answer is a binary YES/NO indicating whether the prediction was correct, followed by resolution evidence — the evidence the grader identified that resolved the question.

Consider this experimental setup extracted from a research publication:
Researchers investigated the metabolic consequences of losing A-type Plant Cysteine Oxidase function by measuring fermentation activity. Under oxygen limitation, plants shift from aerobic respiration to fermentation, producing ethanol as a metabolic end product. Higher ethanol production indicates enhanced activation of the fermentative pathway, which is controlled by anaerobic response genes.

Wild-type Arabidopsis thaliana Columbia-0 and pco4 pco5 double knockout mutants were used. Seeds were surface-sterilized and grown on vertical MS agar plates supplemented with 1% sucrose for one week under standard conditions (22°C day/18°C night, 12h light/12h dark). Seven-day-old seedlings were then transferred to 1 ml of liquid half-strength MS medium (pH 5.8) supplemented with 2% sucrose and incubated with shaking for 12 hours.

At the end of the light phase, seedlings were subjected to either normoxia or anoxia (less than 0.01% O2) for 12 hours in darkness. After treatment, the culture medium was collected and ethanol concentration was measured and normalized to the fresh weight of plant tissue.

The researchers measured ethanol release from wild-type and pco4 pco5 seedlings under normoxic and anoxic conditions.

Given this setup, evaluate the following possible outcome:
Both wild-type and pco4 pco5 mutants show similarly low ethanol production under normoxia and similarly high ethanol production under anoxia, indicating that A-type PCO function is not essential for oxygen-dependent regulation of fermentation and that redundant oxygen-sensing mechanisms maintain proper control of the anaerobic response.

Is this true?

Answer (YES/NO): NO